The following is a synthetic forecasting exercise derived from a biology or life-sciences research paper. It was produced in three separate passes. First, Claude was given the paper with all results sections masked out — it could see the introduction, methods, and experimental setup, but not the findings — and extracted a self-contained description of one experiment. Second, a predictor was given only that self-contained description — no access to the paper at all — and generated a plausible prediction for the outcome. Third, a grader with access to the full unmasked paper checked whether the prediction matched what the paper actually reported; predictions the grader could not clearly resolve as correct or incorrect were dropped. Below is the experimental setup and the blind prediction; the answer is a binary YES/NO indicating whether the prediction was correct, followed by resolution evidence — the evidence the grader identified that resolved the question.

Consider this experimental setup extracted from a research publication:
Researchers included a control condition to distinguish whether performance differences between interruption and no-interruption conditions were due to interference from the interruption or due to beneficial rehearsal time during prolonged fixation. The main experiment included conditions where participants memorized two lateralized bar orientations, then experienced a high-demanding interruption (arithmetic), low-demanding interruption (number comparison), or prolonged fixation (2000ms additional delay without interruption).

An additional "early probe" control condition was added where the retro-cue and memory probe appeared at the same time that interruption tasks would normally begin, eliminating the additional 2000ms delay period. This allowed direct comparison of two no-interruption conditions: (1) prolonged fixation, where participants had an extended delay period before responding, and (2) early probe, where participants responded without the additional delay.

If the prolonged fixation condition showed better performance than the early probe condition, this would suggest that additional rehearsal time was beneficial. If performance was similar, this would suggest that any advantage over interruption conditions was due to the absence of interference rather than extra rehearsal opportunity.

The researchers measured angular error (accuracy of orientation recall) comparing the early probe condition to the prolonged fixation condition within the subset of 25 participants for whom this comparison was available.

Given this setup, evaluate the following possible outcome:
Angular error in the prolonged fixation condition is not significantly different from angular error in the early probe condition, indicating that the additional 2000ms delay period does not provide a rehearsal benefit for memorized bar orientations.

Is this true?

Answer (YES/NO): NO